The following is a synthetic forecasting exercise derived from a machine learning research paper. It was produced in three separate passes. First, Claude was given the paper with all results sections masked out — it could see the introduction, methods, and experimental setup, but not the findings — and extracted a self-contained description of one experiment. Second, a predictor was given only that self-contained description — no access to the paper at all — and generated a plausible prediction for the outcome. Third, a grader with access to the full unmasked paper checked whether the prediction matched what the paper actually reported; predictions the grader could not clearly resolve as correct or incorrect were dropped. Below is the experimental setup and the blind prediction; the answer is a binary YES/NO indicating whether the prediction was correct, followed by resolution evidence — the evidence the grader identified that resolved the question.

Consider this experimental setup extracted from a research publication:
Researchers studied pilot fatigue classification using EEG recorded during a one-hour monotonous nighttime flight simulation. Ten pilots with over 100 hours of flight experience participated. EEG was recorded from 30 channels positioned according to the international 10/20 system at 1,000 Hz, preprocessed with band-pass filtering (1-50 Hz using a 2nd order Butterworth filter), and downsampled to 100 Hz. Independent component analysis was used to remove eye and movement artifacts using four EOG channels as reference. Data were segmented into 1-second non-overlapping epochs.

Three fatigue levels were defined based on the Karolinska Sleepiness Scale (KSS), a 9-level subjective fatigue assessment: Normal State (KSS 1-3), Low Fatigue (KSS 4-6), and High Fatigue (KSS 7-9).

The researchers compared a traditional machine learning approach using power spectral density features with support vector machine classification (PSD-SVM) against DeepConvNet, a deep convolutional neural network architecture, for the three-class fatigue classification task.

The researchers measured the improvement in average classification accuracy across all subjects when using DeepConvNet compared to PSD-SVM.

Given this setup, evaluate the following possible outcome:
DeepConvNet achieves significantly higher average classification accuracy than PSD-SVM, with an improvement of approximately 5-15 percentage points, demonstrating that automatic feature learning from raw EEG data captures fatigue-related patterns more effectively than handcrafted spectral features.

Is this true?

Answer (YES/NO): YES